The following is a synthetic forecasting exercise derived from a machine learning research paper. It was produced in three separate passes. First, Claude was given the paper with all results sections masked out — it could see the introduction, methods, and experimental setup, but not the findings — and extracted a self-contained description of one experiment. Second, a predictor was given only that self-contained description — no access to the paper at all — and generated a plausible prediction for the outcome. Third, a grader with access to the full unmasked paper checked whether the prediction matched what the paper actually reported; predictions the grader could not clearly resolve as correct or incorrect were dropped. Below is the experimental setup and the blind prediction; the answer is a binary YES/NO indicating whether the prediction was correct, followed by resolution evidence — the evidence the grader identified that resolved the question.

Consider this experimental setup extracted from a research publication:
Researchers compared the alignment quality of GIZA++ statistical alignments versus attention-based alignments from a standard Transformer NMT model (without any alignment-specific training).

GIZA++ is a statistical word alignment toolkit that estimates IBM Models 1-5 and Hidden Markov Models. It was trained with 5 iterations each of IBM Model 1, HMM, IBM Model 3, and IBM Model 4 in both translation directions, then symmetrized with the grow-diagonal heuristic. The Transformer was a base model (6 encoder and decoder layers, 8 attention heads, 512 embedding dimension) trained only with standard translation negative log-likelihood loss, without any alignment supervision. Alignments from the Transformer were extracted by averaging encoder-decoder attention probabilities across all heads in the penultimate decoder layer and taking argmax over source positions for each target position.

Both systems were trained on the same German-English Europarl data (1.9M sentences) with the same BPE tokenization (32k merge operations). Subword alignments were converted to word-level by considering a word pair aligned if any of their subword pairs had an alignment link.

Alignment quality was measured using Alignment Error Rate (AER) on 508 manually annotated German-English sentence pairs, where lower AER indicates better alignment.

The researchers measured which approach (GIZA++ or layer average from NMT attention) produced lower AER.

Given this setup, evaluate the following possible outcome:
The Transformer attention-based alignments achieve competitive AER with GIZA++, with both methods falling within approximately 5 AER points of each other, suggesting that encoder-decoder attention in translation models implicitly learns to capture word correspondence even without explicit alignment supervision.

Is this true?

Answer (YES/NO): NO